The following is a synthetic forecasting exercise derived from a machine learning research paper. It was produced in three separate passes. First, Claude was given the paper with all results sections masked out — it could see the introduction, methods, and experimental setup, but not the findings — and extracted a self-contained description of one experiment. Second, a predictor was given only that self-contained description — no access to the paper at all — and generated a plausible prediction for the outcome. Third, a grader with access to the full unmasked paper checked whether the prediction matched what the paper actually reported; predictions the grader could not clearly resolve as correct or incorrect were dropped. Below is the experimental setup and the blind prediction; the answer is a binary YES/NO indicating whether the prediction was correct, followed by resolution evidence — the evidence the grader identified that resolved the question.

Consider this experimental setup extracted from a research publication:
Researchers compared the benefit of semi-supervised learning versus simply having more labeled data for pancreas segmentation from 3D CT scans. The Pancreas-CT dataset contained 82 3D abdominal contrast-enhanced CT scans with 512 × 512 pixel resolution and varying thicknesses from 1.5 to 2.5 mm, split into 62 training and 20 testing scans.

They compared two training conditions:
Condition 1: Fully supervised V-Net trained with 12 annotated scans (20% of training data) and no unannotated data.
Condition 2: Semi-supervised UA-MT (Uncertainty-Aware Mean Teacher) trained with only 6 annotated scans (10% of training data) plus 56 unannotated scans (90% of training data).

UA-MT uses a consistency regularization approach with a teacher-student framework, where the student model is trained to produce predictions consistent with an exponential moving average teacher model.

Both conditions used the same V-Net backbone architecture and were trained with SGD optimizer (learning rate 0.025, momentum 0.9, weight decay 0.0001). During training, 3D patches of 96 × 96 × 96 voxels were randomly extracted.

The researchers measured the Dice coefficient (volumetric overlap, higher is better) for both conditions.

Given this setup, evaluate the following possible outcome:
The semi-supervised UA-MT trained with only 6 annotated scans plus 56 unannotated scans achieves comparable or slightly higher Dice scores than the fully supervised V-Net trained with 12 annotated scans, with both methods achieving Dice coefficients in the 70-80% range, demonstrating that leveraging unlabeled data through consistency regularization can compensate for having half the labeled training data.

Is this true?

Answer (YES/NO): NO